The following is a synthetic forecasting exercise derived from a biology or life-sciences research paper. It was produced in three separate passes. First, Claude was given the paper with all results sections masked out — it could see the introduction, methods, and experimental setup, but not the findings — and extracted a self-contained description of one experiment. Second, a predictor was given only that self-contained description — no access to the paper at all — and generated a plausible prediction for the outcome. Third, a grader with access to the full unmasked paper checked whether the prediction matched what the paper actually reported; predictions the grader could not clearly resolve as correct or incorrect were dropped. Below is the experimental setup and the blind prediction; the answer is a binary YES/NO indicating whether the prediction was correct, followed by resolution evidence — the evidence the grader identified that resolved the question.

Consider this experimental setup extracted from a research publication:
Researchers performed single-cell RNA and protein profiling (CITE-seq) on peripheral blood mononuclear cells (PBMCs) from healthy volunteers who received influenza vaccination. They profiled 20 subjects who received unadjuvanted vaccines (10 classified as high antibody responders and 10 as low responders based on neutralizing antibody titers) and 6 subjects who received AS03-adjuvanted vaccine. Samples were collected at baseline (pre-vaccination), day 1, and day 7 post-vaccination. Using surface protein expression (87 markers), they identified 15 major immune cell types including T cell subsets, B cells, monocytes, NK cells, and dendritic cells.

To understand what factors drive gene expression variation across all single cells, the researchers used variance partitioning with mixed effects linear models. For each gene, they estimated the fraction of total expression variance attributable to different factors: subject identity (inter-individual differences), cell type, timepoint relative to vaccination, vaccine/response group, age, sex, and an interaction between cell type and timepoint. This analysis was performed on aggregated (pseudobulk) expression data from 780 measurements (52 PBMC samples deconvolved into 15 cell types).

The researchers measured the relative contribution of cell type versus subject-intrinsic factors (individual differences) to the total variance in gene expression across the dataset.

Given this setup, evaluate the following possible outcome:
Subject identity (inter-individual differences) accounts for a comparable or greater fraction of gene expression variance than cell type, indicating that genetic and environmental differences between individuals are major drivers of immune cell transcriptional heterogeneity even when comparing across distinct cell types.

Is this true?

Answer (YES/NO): NO